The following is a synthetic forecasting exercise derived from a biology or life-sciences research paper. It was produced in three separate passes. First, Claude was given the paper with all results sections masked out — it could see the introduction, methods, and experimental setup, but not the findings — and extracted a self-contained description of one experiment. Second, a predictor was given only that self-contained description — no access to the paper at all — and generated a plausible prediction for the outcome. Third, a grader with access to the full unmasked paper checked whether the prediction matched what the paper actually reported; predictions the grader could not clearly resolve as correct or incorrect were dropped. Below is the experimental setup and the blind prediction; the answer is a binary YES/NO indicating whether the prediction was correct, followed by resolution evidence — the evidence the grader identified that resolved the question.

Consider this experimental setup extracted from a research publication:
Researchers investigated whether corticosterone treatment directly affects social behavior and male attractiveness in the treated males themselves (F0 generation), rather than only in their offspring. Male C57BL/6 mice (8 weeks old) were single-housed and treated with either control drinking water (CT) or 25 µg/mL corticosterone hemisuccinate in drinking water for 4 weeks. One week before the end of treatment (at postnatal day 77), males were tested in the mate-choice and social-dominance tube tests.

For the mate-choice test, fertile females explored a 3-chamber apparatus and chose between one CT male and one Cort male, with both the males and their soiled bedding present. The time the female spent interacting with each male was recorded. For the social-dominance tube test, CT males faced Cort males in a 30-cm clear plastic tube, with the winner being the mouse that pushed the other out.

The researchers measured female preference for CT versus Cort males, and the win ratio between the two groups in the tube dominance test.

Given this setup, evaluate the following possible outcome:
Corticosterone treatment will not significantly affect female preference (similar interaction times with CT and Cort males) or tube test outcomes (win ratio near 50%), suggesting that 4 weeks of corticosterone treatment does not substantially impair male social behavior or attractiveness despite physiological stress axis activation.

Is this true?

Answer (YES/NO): NO